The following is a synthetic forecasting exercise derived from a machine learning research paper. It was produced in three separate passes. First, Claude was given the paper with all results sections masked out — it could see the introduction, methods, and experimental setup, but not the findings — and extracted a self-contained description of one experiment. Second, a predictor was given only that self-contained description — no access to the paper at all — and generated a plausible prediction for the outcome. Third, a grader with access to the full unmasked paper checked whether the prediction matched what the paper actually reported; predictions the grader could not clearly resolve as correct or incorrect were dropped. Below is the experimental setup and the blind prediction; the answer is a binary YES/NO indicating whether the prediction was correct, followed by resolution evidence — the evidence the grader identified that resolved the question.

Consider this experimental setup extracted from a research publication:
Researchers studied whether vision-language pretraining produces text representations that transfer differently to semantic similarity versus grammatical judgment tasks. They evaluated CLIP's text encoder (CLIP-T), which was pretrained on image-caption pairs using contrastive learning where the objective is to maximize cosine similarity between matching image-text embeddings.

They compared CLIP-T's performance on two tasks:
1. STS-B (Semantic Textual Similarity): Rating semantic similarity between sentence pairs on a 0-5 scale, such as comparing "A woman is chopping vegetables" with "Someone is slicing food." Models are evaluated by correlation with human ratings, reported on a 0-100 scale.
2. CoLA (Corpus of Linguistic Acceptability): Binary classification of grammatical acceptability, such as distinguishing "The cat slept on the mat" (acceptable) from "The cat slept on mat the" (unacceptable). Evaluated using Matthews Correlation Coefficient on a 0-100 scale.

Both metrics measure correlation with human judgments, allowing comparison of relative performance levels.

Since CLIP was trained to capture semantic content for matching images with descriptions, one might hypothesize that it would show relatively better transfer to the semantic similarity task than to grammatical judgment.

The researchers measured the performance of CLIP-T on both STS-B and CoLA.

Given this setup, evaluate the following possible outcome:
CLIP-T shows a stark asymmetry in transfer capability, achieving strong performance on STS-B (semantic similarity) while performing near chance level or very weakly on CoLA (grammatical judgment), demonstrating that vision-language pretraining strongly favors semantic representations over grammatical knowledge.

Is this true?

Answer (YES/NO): NO